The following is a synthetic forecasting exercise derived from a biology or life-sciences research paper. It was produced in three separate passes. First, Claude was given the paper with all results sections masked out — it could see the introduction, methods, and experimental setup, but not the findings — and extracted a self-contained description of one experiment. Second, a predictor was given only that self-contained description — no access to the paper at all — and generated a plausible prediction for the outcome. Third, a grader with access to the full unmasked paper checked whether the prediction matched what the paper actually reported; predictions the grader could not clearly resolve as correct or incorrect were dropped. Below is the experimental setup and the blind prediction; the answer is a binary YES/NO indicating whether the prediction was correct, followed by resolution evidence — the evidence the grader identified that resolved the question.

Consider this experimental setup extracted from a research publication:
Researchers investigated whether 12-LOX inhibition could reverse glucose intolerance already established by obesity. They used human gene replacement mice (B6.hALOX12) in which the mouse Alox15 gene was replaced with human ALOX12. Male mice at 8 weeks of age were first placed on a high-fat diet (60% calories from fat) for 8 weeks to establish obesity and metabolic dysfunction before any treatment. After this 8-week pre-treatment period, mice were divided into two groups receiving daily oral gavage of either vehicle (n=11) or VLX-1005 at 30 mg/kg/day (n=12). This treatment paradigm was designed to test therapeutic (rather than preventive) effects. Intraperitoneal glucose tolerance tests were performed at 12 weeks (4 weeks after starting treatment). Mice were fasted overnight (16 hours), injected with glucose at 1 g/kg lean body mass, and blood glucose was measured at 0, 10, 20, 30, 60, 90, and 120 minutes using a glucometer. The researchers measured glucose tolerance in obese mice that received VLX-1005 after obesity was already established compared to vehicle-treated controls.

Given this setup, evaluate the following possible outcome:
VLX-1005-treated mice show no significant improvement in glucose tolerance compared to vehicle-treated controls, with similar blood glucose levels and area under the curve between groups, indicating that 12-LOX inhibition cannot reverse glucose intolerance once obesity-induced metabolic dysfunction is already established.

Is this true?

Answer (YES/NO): YES